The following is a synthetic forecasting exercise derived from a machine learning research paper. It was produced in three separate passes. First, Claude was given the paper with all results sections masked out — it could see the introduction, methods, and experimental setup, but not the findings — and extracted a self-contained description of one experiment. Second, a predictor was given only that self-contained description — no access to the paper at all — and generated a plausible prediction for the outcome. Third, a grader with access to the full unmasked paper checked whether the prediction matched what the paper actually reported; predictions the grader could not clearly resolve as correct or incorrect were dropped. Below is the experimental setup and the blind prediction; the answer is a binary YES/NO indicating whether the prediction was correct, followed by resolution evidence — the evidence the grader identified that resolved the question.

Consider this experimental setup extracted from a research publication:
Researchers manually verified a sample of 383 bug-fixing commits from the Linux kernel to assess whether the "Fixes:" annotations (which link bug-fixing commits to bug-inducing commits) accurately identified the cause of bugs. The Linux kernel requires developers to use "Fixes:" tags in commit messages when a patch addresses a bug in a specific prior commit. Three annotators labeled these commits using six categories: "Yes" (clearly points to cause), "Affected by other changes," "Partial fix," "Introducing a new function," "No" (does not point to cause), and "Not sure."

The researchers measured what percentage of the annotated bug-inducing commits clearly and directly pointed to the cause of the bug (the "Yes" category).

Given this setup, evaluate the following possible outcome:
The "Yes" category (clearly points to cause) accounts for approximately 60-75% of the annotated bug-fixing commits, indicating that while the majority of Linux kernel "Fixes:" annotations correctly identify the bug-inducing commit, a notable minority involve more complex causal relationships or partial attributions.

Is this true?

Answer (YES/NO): NO